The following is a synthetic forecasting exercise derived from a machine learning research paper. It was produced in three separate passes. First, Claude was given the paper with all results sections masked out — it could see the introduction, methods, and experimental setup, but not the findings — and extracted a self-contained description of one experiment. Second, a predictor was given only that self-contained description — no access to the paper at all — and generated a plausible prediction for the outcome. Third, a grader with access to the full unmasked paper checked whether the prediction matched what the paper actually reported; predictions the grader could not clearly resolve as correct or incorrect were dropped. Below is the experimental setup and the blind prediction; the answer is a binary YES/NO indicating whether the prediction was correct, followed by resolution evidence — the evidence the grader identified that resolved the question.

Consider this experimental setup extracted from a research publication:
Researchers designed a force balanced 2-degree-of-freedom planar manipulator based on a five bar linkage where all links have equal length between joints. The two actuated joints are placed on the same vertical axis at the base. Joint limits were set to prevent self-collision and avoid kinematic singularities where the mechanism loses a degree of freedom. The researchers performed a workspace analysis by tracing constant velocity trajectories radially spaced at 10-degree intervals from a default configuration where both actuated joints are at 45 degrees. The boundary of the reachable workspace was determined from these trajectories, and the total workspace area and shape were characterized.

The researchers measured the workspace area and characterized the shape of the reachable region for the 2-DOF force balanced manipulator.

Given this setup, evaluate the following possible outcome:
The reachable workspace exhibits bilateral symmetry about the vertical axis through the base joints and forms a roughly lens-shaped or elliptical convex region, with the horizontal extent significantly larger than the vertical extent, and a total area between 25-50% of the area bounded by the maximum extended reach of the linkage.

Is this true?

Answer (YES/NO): NO